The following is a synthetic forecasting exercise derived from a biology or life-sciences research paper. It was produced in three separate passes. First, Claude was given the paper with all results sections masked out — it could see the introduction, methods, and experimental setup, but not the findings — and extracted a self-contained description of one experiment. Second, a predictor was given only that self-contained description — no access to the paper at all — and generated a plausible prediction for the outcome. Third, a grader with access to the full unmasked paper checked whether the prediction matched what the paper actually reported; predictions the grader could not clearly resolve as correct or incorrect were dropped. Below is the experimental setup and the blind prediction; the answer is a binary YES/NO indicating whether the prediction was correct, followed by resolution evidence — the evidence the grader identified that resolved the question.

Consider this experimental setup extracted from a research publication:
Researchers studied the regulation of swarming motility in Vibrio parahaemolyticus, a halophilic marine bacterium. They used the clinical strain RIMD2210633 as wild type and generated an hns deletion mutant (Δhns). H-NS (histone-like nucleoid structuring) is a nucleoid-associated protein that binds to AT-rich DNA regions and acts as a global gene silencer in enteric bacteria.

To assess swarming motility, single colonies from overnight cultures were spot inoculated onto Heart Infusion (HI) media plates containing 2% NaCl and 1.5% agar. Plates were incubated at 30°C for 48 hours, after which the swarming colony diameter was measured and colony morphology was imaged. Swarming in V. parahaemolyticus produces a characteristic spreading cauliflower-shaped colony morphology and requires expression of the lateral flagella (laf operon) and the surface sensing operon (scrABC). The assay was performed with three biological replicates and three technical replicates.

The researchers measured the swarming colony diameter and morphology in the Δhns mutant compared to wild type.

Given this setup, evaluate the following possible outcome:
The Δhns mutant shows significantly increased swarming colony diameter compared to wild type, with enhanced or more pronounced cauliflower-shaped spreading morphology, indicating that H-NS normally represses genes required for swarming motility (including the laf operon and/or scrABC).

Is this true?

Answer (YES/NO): YES